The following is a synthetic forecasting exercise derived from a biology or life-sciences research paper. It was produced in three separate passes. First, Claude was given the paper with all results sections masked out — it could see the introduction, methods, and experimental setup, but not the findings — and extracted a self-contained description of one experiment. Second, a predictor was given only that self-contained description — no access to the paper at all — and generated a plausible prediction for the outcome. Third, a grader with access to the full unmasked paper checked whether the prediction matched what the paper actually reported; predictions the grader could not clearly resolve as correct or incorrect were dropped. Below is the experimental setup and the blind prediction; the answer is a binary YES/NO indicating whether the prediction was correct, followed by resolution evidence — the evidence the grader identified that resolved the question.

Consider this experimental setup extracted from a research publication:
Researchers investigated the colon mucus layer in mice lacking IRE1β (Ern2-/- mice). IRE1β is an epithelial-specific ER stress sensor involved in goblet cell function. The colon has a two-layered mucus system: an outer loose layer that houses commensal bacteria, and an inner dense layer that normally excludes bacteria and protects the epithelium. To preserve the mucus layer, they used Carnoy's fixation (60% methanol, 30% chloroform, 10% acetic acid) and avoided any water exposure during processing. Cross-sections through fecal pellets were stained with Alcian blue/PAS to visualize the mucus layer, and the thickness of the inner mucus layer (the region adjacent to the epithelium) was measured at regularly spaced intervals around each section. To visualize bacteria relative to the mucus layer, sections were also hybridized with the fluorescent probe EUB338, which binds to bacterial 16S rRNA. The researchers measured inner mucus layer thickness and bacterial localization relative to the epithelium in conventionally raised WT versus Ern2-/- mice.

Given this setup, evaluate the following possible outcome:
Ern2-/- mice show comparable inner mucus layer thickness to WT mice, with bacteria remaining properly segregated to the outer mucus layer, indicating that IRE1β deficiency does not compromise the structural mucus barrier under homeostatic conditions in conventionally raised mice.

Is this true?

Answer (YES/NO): NO